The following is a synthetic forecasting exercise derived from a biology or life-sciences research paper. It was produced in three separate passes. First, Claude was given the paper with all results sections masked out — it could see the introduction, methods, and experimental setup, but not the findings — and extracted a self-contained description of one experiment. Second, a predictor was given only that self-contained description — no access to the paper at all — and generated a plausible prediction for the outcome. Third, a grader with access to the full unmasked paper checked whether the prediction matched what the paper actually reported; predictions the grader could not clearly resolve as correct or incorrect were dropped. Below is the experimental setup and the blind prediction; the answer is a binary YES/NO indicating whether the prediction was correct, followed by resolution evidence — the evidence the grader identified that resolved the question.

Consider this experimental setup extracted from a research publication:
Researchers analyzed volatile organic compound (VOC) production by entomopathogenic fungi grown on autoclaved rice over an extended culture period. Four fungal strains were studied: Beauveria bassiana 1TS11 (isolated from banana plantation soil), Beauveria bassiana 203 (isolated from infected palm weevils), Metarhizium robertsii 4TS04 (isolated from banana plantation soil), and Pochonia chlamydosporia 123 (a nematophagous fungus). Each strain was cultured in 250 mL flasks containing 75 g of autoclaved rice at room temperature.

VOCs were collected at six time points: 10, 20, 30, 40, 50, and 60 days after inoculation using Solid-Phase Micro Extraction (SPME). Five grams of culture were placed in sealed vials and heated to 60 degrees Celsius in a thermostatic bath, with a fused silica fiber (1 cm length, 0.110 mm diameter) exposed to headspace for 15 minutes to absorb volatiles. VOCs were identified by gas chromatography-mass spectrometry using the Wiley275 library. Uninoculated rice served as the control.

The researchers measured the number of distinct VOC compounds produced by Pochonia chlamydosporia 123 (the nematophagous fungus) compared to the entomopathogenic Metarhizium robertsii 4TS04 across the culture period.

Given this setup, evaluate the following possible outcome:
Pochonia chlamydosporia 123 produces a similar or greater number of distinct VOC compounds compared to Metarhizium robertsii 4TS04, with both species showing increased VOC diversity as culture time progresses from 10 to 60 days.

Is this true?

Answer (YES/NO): NO